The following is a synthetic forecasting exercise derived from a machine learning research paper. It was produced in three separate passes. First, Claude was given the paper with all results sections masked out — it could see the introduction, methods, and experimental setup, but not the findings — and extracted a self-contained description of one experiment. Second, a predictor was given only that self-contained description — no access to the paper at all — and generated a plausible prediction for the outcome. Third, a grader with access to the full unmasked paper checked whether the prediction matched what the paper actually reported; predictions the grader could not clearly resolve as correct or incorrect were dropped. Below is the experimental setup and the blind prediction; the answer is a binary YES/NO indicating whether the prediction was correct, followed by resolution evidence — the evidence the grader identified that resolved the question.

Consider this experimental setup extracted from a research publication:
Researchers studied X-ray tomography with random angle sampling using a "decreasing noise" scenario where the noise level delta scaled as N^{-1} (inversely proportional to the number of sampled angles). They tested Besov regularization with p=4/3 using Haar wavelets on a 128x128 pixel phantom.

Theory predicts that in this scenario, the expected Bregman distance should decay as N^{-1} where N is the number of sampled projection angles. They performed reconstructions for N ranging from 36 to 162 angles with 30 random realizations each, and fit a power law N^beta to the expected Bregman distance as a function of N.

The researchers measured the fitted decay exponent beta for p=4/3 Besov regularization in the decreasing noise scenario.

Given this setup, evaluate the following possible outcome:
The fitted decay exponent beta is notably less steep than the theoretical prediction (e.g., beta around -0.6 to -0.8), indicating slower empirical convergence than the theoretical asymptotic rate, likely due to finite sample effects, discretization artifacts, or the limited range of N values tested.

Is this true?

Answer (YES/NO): NO